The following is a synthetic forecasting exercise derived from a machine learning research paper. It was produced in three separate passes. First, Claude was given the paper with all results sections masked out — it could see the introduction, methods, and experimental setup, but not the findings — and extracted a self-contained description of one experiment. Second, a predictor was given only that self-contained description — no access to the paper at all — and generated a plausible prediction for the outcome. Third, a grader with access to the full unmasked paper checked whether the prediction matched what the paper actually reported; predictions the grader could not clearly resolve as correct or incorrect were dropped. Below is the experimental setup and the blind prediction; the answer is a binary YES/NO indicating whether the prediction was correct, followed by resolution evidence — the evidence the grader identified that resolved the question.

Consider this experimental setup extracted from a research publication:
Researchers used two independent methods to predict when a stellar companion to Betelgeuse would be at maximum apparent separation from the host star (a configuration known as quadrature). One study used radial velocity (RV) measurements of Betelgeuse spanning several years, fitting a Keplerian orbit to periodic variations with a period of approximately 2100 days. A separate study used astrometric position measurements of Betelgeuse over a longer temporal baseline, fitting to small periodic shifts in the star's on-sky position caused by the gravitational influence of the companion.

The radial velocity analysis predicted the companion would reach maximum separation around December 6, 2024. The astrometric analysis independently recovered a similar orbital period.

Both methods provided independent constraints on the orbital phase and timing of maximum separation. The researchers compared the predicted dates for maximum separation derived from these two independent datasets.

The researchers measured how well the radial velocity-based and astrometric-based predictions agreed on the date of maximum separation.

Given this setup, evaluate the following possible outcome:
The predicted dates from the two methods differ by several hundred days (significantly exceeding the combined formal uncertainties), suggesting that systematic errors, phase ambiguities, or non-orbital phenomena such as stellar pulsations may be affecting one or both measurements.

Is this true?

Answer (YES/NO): NO